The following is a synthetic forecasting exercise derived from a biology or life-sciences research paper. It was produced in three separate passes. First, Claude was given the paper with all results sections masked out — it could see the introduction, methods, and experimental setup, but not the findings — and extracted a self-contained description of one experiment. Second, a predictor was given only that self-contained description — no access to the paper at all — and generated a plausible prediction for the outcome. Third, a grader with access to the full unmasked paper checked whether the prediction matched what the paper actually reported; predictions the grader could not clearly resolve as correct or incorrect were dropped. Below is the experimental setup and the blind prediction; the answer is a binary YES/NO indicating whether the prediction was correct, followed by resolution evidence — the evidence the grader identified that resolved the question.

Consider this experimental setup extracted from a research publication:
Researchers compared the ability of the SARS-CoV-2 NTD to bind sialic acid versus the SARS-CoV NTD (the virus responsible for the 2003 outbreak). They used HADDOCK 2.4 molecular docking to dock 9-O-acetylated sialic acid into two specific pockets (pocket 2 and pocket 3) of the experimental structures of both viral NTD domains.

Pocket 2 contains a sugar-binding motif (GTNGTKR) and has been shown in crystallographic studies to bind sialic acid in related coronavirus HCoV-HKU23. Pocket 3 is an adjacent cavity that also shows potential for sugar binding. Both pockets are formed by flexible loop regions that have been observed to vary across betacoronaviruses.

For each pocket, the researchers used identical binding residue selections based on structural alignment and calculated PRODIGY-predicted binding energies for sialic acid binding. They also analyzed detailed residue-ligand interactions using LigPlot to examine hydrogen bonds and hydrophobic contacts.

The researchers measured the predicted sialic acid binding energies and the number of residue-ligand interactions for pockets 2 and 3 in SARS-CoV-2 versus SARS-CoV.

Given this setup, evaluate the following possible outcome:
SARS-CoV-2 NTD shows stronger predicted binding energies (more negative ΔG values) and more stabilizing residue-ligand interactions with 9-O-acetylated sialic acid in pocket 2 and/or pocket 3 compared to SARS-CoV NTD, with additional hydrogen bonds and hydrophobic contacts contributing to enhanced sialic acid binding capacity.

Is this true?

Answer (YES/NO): YES